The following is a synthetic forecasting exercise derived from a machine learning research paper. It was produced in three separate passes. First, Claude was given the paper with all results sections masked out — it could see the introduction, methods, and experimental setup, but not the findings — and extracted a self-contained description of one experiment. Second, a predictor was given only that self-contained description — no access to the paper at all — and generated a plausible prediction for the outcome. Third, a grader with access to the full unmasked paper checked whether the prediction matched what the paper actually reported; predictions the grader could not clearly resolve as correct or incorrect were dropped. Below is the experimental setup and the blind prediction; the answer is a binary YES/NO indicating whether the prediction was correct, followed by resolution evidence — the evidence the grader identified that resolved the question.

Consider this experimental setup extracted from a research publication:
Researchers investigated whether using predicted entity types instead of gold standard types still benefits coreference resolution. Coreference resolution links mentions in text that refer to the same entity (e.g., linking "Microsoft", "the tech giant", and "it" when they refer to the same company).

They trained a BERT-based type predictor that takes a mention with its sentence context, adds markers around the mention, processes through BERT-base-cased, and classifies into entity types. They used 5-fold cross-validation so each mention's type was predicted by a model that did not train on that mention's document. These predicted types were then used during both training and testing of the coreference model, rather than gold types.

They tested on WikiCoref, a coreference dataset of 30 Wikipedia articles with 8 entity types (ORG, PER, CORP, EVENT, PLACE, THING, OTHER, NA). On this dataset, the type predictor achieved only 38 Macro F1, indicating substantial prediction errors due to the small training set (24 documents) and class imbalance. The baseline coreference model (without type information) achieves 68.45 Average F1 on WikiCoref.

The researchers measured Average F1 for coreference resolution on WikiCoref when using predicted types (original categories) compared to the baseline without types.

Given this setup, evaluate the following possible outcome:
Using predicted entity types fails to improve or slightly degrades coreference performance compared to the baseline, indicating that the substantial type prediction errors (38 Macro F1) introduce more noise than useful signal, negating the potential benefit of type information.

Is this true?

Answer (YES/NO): YES